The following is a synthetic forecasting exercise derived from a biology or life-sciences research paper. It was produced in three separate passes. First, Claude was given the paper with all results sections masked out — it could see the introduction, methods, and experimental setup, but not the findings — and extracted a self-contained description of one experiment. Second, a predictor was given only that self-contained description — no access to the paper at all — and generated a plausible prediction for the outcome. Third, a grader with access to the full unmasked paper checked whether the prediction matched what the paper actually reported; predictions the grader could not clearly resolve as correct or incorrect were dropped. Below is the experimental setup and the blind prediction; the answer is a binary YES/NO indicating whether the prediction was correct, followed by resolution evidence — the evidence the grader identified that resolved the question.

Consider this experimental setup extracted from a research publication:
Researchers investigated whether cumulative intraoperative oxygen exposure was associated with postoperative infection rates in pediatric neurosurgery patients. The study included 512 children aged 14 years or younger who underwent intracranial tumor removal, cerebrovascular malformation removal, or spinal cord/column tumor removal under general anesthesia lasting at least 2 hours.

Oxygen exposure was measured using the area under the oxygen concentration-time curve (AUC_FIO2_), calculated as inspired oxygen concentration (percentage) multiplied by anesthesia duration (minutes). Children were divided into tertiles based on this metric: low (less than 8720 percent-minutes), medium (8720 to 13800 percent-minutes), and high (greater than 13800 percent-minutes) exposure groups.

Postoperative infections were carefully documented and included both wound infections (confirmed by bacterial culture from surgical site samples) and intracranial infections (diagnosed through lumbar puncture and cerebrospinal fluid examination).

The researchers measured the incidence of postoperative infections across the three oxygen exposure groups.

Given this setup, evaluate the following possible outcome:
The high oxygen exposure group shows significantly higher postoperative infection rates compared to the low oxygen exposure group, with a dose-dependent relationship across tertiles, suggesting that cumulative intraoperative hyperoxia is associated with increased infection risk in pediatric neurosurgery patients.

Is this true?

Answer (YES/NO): YES